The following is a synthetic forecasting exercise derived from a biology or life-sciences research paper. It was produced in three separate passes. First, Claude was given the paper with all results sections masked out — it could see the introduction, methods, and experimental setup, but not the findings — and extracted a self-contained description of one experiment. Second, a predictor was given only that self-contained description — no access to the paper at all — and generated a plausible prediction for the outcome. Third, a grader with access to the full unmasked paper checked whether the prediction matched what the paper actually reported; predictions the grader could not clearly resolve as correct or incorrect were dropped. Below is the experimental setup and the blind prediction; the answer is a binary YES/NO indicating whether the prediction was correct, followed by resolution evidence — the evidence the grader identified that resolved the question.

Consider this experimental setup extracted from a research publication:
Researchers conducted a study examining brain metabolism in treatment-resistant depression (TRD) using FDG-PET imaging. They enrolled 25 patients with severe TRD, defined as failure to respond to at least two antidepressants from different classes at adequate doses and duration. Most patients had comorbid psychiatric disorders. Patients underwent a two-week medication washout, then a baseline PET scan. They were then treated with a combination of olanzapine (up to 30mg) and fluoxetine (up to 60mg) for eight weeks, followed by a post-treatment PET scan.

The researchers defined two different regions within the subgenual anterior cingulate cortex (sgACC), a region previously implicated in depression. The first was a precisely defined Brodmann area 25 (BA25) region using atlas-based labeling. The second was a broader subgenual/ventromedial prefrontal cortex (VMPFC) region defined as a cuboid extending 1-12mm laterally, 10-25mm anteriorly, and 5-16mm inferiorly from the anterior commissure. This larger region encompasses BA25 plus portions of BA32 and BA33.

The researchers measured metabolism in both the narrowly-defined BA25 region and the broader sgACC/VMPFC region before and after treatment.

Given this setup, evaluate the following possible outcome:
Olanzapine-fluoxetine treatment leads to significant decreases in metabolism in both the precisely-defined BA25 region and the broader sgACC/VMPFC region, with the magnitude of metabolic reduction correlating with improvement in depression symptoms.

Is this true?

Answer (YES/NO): NO